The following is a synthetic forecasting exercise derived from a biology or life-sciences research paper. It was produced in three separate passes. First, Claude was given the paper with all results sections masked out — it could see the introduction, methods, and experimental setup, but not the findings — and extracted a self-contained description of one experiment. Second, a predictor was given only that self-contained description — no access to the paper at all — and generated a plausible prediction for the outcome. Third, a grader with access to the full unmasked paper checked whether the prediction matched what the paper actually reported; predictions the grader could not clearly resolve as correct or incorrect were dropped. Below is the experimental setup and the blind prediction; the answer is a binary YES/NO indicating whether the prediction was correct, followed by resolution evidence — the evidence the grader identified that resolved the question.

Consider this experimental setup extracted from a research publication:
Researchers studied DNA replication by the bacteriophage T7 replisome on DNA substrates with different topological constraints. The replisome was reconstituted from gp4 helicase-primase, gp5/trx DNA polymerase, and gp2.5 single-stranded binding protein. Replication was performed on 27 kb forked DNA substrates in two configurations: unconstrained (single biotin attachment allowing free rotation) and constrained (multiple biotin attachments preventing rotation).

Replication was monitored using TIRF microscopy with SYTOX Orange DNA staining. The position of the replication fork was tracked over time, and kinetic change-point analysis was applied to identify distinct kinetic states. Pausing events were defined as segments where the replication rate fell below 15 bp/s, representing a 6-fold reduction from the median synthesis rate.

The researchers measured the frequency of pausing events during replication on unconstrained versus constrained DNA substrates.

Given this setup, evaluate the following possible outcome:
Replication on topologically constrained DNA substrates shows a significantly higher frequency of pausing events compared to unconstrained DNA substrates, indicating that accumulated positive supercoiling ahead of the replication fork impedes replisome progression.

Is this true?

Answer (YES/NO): NO